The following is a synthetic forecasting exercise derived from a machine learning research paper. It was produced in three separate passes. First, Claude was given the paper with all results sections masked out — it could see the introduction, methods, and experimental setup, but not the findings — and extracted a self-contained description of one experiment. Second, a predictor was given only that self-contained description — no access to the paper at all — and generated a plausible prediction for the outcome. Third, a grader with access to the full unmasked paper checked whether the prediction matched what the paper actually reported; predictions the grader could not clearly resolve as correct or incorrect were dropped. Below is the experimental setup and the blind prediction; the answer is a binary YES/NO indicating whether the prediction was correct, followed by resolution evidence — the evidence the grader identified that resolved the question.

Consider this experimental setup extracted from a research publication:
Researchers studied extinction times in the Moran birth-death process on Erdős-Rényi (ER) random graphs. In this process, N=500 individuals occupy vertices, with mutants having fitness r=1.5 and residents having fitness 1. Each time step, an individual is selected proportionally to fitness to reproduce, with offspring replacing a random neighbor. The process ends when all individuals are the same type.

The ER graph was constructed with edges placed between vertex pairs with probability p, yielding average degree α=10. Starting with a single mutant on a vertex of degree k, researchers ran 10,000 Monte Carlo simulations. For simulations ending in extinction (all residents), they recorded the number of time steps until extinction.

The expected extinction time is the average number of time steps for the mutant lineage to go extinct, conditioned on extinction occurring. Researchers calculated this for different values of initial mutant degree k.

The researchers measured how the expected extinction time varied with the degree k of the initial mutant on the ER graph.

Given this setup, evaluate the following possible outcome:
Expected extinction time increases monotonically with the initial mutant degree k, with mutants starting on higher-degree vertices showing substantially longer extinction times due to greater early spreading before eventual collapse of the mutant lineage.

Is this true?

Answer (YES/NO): NO